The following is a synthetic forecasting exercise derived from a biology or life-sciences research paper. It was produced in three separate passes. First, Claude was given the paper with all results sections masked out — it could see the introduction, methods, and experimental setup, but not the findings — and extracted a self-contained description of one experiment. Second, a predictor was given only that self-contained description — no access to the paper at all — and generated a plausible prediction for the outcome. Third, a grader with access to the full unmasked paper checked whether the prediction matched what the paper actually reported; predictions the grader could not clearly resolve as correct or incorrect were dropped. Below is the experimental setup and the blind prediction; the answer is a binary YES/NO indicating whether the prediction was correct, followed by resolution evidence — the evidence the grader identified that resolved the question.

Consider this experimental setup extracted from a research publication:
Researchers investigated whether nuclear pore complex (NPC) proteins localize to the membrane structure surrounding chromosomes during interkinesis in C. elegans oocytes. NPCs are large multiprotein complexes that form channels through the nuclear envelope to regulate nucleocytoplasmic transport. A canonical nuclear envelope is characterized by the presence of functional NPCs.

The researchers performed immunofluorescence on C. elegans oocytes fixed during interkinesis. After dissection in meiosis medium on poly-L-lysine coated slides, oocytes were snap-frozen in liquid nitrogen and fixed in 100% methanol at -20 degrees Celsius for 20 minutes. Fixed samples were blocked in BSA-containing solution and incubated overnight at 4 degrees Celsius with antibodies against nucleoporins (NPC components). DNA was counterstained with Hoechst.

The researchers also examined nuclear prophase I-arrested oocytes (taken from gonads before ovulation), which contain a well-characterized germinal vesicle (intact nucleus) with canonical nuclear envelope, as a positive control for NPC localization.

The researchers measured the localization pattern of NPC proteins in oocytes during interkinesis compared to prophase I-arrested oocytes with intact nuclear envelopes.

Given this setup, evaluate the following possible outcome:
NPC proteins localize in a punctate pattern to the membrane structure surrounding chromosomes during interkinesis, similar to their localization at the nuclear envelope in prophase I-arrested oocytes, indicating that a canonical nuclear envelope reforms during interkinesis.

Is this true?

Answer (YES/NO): NO